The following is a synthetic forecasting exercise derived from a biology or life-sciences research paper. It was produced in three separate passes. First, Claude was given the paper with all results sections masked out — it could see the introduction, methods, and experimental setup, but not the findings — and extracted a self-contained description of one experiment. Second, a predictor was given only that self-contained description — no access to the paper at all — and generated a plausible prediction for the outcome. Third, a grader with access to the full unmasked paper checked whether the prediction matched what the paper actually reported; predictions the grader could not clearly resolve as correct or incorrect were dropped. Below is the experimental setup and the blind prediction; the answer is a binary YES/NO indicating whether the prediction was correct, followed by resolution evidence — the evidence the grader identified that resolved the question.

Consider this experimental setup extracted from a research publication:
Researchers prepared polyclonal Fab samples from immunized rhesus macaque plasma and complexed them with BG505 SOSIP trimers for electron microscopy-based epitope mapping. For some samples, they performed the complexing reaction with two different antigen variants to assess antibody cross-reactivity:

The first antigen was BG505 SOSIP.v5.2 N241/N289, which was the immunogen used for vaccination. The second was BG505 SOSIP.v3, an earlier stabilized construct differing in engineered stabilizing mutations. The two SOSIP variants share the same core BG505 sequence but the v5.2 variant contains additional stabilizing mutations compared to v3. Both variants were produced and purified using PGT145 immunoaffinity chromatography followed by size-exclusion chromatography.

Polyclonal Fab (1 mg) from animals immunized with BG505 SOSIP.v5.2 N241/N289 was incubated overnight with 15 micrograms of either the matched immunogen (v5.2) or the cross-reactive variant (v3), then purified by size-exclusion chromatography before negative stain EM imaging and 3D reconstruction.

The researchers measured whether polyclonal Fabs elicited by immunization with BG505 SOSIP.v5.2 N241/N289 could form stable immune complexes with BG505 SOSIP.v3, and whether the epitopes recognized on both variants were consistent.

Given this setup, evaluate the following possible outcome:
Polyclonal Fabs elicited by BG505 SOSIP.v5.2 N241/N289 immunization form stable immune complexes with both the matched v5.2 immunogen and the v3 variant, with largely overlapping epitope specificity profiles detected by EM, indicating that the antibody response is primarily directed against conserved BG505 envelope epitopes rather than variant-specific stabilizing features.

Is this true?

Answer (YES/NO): NO